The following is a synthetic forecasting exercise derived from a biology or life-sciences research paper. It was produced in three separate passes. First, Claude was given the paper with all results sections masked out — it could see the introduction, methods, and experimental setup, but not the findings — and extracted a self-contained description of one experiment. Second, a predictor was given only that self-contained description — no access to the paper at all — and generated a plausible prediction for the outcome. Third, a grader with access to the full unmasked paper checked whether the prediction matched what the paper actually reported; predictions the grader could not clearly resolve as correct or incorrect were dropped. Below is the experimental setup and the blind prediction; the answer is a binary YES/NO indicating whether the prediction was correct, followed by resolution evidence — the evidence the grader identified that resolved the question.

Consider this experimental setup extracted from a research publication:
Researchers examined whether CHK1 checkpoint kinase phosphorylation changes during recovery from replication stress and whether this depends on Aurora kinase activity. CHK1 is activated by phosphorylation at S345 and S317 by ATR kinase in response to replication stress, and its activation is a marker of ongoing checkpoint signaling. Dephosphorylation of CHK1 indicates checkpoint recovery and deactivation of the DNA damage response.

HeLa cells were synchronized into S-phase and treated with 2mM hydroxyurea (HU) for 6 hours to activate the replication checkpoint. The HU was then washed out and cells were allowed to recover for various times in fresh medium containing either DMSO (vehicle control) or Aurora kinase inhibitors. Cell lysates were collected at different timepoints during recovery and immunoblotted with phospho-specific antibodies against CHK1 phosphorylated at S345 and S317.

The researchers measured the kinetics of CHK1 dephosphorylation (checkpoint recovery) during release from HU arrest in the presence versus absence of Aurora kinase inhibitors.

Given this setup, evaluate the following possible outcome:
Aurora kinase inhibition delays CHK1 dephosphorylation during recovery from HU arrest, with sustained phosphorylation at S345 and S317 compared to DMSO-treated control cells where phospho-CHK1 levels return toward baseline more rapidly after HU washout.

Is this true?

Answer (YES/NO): YES